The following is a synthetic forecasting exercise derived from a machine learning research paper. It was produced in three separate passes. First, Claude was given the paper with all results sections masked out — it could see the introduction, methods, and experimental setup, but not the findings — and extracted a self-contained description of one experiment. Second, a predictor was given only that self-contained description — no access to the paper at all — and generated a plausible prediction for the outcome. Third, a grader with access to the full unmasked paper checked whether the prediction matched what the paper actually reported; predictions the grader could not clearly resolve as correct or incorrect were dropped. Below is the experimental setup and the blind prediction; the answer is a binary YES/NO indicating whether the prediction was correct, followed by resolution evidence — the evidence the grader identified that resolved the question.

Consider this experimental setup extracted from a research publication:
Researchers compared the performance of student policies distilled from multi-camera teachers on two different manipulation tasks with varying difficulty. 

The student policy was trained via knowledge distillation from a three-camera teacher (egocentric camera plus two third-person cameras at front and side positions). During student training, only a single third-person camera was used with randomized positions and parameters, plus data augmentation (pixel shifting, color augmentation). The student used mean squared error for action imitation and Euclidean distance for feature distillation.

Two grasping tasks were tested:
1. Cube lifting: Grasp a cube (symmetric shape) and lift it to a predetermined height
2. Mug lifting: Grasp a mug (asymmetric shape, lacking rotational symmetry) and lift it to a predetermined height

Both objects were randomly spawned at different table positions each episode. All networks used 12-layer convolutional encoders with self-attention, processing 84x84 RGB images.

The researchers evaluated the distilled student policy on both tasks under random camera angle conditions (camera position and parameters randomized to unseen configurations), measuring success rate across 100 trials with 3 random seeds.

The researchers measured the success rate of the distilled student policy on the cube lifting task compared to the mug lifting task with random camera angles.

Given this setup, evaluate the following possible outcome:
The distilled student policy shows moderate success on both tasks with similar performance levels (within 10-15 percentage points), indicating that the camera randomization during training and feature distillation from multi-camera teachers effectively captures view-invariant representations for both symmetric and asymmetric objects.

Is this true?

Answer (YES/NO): NO